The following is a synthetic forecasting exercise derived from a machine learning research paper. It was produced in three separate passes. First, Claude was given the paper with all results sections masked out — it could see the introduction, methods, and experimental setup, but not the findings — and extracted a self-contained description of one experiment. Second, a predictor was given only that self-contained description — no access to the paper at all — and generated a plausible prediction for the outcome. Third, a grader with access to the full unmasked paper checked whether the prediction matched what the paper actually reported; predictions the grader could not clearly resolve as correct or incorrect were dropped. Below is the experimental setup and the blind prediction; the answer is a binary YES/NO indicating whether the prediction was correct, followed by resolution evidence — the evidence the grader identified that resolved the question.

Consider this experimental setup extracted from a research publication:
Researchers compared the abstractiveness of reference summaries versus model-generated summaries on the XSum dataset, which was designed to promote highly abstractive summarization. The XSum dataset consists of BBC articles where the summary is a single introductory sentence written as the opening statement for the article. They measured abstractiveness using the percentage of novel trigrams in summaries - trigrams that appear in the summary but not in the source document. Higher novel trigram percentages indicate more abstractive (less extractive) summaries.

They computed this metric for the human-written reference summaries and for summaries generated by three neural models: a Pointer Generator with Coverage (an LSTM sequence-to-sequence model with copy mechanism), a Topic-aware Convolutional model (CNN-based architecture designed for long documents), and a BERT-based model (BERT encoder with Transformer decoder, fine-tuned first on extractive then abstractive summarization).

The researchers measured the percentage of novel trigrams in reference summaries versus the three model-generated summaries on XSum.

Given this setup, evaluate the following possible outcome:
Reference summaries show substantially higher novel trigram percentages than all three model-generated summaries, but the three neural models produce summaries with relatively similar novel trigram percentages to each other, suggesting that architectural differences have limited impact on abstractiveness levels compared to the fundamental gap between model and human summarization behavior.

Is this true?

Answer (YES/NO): NO